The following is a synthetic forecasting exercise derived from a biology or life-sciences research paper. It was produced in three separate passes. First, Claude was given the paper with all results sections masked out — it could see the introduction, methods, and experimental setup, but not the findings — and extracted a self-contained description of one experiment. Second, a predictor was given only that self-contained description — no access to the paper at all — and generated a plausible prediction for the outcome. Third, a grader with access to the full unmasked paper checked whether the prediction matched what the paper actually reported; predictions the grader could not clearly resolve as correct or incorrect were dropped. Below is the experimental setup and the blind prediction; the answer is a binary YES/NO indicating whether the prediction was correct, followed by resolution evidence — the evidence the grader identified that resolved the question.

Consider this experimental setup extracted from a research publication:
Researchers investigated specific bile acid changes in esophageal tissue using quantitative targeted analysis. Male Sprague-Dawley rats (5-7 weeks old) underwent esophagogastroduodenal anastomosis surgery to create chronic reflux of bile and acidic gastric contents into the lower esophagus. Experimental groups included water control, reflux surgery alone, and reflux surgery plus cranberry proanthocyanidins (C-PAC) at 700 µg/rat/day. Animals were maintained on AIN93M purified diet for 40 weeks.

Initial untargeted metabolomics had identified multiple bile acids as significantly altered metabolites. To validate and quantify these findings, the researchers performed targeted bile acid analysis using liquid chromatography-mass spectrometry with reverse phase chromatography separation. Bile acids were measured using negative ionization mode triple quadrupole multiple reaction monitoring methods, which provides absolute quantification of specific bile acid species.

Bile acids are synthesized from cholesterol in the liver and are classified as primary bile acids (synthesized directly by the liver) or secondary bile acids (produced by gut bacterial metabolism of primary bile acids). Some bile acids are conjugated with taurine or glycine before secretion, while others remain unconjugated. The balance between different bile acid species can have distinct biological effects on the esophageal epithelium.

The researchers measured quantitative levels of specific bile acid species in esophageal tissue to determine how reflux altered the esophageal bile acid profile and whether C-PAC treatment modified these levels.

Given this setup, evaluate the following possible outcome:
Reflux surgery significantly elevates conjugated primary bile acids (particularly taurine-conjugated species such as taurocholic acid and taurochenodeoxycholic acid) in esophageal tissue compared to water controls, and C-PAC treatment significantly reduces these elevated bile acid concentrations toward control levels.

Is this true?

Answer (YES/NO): YES